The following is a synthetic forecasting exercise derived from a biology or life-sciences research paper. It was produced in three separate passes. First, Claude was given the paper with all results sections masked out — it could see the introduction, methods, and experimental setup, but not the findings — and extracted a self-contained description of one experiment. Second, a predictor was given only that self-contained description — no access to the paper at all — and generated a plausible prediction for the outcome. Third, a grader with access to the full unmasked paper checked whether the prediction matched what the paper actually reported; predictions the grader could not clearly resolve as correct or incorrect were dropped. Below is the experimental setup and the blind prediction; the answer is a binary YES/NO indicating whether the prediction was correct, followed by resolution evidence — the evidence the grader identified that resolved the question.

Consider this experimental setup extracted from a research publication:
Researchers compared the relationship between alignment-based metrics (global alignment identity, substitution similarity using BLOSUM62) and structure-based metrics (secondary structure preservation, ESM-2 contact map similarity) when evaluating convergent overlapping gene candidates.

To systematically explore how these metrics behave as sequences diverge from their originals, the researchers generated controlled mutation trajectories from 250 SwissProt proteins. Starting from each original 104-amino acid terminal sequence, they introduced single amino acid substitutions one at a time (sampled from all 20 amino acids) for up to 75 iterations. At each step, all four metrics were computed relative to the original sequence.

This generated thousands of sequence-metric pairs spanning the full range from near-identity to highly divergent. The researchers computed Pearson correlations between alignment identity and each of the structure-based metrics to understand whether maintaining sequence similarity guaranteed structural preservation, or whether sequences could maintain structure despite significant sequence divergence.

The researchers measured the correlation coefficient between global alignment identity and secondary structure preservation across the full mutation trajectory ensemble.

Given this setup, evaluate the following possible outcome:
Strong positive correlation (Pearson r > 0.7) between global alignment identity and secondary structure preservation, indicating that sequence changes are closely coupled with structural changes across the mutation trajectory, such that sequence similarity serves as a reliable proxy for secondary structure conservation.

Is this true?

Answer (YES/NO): NO